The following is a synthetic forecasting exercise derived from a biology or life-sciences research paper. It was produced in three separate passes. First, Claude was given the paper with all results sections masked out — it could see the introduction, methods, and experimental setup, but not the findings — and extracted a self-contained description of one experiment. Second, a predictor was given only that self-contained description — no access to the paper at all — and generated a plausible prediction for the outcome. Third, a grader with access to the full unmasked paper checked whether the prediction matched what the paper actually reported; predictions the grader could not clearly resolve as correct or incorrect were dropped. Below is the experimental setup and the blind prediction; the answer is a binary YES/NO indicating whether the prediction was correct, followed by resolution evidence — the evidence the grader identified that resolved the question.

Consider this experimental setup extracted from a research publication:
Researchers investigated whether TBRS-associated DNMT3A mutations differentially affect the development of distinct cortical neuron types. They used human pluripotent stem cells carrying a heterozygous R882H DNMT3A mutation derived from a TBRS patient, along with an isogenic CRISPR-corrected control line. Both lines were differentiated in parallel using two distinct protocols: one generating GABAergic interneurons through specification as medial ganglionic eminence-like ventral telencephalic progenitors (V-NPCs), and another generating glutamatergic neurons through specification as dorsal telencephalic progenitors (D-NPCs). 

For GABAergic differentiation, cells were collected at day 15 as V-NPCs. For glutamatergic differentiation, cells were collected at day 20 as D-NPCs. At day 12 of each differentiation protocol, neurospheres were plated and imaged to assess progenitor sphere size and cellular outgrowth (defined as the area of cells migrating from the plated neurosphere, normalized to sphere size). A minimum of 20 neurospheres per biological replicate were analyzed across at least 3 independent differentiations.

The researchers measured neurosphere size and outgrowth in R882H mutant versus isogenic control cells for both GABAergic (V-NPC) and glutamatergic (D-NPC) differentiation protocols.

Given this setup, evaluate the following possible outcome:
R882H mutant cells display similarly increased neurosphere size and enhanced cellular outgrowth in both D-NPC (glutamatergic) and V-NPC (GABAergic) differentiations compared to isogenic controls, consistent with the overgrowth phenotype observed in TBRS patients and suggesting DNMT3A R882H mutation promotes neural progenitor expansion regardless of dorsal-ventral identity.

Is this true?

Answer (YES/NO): NO